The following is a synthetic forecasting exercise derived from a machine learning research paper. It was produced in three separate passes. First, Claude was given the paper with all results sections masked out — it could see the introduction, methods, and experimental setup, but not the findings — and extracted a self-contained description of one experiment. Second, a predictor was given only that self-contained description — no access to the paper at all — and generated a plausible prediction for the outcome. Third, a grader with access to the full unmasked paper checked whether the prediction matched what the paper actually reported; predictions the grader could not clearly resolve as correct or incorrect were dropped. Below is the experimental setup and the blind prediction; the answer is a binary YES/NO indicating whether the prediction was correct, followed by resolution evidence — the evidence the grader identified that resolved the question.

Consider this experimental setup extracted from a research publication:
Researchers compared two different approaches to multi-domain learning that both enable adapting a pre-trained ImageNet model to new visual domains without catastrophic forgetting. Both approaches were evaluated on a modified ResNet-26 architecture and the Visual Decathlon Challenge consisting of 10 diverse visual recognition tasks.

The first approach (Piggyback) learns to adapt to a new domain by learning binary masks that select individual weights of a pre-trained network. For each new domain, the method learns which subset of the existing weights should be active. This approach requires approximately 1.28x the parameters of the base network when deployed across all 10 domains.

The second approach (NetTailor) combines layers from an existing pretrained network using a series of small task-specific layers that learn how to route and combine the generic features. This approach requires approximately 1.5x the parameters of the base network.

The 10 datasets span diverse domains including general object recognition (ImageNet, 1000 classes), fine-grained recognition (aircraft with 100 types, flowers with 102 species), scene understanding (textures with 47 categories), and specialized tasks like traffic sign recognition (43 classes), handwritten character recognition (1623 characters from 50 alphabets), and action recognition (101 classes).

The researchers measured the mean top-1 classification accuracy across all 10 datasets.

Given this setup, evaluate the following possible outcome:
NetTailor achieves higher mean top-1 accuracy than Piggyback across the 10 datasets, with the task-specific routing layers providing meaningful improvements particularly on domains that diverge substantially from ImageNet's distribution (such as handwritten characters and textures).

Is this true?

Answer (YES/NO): NO